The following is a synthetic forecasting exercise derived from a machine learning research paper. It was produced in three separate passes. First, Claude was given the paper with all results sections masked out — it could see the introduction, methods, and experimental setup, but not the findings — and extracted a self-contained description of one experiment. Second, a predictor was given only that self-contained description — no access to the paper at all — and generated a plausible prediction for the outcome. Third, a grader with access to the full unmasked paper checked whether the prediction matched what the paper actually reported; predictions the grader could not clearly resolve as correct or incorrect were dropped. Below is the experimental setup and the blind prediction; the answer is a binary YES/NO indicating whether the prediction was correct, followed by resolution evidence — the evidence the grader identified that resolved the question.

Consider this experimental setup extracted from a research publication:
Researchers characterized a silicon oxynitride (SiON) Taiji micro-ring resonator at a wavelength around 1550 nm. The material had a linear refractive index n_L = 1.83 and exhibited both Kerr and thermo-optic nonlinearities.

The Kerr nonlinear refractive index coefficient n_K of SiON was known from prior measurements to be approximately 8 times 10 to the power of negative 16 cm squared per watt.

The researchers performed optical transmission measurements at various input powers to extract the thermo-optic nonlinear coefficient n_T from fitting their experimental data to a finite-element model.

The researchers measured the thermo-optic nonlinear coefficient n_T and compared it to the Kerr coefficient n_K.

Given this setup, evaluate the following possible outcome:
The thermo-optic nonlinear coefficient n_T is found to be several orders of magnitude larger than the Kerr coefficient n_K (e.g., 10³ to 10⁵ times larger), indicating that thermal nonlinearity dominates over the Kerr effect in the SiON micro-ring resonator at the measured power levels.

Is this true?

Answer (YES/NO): YES